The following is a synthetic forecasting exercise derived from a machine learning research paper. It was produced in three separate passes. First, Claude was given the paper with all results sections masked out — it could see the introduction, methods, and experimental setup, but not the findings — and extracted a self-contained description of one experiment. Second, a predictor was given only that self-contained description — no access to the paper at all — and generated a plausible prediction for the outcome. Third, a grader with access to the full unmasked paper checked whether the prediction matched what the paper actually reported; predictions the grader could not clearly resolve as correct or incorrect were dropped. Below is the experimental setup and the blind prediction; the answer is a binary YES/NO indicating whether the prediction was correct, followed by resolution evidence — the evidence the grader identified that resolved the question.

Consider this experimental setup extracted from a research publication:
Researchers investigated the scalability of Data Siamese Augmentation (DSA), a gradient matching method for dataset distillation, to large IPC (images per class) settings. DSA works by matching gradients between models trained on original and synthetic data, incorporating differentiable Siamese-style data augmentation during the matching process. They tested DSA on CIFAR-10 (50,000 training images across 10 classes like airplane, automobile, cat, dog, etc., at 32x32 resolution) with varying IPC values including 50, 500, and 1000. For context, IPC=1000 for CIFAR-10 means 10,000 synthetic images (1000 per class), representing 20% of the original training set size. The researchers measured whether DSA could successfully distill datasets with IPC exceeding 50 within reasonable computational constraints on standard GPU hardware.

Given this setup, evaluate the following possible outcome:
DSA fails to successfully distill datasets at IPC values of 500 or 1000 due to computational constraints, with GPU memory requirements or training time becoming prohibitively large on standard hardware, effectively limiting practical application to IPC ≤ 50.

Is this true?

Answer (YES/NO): YES